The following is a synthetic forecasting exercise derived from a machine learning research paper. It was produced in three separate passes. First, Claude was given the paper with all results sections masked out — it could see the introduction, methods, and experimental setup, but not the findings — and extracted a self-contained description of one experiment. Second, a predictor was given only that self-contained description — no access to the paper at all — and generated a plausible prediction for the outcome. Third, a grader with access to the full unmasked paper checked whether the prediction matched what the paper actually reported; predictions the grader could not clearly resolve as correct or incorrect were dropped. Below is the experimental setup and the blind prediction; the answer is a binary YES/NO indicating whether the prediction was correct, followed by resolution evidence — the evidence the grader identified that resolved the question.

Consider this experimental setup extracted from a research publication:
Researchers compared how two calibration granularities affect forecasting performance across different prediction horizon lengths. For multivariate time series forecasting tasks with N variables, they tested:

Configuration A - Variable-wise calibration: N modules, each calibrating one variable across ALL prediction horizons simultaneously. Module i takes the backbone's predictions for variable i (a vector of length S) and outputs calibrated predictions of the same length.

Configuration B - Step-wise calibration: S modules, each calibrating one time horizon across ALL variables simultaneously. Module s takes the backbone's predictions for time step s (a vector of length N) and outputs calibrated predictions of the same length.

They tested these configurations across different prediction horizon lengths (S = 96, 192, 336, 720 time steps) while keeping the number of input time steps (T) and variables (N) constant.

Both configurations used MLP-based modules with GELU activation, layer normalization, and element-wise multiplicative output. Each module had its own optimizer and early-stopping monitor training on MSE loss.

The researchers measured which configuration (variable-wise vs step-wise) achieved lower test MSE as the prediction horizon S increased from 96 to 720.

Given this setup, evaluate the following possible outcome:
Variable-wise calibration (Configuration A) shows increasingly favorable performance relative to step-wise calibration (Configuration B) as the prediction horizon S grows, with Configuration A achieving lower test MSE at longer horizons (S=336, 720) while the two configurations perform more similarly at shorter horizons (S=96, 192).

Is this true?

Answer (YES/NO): NO